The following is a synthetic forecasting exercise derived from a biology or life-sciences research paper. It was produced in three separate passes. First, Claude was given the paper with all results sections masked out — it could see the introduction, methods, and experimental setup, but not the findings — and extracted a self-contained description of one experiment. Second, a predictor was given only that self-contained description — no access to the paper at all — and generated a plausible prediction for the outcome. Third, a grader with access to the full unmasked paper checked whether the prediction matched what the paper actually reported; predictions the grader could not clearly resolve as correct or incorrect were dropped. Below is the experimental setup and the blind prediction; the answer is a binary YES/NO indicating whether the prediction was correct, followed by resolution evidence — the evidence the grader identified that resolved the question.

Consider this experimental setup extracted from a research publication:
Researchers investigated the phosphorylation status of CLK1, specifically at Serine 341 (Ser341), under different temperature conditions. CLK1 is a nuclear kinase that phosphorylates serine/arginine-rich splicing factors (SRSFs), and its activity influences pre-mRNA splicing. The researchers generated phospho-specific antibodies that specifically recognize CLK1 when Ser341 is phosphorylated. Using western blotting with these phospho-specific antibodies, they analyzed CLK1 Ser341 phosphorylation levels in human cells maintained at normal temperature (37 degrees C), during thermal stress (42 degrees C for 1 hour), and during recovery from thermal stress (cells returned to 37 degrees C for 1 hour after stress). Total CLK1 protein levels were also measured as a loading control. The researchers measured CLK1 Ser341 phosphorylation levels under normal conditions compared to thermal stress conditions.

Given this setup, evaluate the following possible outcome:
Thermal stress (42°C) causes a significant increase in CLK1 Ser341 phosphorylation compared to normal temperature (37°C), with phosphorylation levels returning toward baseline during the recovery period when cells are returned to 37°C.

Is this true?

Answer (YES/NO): NO